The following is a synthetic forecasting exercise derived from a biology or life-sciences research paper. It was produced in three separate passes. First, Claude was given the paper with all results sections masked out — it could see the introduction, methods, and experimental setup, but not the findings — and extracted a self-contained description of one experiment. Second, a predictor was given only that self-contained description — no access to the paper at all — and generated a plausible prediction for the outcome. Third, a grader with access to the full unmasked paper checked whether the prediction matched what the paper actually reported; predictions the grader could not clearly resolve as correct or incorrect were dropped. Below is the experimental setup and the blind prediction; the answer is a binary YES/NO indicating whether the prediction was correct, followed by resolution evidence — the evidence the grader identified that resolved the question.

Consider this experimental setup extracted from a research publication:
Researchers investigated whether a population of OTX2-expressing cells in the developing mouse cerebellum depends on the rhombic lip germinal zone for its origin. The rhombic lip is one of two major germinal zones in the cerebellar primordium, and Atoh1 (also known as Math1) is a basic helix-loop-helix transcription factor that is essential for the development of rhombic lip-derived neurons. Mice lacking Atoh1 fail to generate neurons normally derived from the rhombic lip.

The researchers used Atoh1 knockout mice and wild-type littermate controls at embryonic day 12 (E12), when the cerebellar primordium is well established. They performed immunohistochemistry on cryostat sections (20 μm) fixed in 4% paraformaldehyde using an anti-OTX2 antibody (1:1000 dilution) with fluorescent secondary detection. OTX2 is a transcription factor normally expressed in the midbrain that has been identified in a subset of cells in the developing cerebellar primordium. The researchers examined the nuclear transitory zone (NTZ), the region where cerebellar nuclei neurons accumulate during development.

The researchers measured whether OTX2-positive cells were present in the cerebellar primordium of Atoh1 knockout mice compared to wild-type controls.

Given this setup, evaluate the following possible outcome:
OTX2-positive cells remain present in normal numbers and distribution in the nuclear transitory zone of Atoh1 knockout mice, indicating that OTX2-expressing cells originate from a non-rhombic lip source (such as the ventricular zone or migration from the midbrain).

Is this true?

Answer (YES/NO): YES